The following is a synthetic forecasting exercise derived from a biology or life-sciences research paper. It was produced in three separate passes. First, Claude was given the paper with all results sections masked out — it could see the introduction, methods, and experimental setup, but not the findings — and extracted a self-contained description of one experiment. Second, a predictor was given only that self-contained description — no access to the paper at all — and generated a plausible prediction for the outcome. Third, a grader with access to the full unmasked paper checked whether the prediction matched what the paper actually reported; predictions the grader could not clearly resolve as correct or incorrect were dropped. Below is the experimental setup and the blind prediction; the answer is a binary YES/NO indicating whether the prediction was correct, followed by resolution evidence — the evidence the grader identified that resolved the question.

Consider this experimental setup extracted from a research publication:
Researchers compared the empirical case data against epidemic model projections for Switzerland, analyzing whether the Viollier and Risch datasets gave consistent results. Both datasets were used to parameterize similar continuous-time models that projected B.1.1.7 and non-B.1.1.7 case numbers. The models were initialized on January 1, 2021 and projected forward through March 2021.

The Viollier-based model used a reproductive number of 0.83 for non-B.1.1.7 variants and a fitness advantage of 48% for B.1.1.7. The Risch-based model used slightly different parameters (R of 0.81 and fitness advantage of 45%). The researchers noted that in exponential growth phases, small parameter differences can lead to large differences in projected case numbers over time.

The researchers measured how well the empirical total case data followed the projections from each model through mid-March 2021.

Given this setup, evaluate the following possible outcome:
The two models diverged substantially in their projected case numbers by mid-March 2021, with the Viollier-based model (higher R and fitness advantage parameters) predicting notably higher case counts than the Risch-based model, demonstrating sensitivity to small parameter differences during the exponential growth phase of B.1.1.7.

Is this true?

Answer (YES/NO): YES